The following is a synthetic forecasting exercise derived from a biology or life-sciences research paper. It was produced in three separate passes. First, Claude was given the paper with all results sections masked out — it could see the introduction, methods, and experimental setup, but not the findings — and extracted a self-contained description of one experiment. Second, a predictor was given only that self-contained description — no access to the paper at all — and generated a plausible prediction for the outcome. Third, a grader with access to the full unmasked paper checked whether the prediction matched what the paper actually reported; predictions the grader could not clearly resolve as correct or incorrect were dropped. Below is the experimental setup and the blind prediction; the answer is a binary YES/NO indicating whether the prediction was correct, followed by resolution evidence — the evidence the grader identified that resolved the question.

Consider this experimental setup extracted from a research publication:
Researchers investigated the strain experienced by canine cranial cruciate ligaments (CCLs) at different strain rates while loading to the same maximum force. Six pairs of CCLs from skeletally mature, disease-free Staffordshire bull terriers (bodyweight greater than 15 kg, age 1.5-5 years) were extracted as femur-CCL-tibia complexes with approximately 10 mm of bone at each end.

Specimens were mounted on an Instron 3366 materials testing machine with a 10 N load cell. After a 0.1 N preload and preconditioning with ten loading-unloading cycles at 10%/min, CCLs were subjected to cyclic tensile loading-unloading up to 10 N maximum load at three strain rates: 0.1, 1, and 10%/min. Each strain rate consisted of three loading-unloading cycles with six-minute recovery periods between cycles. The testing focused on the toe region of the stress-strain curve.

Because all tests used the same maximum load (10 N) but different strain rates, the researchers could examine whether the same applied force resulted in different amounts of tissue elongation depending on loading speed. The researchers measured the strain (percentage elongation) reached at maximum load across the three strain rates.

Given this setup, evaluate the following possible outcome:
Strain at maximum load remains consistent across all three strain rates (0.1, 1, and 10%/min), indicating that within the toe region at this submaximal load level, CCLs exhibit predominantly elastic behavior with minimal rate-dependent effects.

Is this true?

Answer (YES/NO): NO